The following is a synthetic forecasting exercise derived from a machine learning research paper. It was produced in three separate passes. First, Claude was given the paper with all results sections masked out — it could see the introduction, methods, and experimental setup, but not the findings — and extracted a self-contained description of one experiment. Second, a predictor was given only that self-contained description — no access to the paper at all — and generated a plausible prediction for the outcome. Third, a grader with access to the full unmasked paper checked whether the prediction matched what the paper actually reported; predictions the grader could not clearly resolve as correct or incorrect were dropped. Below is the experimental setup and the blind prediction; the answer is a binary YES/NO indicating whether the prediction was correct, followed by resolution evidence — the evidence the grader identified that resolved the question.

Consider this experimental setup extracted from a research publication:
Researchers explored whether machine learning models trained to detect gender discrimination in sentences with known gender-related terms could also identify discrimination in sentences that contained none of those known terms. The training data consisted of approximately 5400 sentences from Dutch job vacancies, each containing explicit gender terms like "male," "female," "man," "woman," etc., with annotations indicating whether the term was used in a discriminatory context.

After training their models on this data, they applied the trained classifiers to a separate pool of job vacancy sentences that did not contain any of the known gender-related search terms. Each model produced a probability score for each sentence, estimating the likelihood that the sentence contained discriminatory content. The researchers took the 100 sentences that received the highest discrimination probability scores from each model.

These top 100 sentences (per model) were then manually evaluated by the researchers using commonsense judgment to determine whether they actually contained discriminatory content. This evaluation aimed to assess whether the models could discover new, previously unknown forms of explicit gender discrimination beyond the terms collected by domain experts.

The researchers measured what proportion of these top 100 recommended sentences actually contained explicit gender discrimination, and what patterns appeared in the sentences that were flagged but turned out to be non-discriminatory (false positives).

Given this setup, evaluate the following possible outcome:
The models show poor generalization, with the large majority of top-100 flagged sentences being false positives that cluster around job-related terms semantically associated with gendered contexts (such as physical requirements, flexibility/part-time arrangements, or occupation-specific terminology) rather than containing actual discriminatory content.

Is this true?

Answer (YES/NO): NO